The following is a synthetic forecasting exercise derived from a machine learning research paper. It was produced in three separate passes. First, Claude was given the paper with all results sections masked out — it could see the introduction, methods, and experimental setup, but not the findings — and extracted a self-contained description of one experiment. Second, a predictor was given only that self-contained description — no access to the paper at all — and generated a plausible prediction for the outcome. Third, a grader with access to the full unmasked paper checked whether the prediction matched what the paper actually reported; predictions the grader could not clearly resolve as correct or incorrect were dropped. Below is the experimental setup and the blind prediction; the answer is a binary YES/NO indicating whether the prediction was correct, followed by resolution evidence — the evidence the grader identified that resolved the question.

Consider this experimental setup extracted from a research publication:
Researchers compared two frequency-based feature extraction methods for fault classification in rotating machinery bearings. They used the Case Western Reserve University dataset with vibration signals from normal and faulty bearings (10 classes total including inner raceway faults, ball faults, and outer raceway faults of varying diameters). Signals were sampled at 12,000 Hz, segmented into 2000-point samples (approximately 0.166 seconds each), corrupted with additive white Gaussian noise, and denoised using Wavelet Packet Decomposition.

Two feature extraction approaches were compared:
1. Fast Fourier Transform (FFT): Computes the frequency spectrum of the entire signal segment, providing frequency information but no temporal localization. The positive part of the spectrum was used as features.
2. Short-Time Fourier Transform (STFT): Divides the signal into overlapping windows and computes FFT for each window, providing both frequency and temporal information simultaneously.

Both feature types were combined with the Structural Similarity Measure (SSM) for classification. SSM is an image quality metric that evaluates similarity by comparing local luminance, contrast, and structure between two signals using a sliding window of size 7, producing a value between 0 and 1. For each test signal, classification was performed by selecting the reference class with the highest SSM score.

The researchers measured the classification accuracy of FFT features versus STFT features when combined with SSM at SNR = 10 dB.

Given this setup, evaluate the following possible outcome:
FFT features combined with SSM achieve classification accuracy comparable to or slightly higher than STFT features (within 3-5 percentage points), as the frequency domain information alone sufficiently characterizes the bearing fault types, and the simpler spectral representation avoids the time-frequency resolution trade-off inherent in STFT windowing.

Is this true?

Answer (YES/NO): YES